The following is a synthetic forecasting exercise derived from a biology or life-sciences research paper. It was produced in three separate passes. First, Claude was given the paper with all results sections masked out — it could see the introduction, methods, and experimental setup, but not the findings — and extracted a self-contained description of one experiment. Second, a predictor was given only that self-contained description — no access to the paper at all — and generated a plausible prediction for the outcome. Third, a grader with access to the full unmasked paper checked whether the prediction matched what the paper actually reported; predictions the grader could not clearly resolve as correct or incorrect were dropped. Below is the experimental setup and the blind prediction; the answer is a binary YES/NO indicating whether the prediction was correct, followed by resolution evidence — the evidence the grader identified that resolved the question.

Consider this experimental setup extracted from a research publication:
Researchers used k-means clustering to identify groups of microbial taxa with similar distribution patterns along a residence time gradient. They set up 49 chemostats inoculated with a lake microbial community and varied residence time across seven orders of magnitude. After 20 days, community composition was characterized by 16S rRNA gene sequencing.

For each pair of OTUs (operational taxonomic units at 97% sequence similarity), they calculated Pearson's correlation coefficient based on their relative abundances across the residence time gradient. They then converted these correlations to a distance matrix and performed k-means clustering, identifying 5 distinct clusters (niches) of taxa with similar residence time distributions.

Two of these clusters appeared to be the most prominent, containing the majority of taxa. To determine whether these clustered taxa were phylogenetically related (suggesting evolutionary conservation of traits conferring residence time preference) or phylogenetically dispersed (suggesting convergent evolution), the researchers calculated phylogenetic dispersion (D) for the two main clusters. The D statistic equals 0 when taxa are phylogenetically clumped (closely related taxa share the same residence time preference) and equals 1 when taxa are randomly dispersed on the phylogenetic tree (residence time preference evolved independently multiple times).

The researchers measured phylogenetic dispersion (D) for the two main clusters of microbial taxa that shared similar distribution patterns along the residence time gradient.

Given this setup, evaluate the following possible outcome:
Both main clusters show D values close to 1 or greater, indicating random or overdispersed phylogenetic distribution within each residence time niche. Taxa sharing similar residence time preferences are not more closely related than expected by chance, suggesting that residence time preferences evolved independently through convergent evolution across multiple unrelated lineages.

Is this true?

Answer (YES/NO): NO